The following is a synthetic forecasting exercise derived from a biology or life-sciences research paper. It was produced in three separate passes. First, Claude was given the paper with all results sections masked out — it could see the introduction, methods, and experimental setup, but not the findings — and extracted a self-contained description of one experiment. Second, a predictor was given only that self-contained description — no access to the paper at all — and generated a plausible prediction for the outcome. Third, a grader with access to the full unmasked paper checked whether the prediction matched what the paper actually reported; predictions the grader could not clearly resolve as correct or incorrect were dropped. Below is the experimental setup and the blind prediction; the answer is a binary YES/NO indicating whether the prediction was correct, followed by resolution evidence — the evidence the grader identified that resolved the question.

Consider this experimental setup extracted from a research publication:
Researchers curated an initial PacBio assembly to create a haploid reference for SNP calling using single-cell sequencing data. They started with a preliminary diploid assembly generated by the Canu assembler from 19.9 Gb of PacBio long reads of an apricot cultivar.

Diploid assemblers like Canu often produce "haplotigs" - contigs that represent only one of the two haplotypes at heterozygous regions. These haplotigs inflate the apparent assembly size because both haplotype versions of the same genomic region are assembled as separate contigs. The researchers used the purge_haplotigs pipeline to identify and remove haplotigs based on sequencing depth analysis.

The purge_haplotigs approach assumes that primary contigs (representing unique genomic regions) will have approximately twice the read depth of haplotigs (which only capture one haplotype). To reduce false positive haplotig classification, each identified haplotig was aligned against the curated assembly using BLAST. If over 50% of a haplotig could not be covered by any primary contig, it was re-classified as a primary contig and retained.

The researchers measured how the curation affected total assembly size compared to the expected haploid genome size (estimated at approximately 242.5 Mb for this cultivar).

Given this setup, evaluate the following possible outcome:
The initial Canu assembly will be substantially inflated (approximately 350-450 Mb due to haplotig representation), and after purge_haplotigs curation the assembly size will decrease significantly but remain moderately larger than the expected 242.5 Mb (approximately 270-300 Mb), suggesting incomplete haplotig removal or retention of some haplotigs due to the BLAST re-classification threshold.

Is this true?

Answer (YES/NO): NO